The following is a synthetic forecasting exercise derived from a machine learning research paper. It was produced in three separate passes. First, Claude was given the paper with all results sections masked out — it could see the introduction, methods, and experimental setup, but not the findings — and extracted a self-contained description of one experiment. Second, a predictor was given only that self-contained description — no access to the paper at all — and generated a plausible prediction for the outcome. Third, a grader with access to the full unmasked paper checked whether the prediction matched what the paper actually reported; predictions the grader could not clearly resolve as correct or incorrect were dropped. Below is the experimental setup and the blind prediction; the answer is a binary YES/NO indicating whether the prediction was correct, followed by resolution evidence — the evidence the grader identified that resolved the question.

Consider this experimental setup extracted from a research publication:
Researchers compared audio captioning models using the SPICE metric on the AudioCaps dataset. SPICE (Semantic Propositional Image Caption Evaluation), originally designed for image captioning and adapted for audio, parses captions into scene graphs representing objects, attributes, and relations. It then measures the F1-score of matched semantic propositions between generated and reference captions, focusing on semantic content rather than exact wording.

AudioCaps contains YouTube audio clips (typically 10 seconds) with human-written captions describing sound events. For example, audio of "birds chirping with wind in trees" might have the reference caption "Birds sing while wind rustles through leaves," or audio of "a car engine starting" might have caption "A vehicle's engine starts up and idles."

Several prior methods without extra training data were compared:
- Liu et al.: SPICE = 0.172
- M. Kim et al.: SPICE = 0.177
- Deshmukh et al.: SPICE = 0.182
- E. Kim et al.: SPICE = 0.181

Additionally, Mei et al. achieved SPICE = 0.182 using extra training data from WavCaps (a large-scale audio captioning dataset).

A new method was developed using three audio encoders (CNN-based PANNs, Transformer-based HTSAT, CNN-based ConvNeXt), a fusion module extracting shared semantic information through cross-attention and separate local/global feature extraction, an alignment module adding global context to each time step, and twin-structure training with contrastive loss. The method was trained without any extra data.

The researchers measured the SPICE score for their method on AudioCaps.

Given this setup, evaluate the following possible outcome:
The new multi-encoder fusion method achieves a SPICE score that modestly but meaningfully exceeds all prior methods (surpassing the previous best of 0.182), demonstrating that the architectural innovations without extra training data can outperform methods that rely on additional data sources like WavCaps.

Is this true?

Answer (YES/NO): NO